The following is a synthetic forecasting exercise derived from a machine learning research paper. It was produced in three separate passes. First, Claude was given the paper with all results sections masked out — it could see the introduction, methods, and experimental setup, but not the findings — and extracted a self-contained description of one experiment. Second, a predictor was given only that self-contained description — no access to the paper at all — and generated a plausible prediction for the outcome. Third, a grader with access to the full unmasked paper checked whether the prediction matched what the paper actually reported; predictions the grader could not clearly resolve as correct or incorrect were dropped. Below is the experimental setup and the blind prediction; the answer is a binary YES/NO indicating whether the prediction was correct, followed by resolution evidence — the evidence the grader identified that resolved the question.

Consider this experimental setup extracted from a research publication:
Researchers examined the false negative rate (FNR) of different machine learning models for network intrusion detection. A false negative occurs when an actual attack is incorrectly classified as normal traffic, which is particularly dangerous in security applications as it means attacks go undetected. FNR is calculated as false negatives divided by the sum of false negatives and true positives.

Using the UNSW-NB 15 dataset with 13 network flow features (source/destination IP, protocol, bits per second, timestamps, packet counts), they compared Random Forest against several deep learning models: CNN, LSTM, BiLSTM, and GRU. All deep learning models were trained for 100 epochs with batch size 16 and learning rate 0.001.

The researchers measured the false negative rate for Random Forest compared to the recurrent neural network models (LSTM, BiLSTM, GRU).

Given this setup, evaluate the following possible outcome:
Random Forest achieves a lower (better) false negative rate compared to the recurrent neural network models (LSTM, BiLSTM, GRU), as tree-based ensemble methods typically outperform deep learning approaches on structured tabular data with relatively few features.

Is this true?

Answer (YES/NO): YES